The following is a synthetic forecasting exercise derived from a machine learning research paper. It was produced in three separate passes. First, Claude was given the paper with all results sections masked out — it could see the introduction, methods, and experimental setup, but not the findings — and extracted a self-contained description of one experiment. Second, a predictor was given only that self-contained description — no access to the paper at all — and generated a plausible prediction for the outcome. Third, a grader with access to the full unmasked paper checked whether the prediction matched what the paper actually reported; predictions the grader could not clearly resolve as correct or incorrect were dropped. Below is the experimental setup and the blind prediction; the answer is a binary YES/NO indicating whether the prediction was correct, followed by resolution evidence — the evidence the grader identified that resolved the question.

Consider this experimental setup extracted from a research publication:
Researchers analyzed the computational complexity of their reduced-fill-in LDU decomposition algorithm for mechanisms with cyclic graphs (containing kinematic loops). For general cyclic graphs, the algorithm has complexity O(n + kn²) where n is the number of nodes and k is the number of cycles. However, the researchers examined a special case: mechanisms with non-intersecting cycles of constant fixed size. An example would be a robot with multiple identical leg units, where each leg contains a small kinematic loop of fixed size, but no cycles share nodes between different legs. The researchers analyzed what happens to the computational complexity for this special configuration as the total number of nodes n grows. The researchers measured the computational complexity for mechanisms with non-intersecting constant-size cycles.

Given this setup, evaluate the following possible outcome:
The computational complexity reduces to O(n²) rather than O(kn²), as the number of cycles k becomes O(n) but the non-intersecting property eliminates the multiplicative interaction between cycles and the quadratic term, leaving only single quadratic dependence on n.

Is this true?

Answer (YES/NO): NO